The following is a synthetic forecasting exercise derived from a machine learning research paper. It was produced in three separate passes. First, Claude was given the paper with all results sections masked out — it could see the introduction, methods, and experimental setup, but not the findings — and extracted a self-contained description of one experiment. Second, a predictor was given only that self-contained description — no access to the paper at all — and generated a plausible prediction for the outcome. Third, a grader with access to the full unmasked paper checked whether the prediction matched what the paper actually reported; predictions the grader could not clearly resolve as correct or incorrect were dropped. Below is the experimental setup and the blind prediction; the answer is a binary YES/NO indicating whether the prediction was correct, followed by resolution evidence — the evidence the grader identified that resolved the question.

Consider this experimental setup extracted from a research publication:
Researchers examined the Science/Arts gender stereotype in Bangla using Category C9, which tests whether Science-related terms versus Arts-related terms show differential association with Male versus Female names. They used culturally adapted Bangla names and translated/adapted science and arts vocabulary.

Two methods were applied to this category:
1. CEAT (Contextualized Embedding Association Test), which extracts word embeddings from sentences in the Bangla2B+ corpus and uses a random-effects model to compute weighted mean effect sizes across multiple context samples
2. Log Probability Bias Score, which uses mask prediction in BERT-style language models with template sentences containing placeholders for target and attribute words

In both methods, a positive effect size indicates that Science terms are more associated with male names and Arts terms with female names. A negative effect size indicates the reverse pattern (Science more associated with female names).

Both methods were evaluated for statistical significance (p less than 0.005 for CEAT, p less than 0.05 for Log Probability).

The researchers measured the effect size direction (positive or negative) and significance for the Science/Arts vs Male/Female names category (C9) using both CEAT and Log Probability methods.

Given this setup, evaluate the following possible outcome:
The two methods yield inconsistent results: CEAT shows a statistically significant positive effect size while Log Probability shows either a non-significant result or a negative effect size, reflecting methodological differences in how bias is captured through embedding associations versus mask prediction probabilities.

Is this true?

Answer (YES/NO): NO